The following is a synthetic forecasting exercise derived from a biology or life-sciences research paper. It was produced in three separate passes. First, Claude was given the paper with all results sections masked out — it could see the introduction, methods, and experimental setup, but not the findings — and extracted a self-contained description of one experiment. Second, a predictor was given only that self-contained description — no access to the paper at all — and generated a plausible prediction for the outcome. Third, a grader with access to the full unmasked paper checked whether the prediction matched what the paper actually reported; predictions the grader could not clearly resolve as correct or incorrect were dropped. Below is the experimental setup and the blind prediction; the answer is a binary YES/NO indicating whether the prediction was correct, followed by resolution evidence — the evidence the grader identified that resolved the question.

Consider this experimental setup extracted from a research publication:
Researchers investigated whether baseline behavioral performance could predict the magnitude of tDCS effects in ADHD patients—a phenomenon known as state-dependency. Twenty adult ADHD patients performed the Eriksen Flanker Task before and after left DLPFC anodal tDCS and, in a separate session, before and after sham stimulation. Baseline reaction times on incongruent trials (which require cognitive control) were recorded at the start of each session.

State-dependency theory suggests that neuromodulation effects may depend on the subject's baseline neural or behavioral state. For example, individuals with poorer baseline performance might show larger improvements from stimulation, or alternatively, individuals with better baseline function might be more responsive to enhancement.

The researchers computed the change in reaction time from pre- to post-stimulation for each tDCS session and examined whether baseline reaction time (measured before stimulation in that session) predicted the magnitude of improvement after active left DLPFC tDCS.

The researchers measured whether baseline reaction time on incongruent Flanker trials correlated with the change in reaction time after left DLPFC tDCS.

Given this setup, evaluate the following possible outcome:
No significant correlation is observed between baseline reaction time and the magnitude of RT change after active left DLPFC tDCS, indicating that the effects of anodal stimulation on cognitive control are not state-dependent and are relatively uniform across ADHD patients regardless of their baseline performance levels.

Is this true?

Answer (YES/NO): NO